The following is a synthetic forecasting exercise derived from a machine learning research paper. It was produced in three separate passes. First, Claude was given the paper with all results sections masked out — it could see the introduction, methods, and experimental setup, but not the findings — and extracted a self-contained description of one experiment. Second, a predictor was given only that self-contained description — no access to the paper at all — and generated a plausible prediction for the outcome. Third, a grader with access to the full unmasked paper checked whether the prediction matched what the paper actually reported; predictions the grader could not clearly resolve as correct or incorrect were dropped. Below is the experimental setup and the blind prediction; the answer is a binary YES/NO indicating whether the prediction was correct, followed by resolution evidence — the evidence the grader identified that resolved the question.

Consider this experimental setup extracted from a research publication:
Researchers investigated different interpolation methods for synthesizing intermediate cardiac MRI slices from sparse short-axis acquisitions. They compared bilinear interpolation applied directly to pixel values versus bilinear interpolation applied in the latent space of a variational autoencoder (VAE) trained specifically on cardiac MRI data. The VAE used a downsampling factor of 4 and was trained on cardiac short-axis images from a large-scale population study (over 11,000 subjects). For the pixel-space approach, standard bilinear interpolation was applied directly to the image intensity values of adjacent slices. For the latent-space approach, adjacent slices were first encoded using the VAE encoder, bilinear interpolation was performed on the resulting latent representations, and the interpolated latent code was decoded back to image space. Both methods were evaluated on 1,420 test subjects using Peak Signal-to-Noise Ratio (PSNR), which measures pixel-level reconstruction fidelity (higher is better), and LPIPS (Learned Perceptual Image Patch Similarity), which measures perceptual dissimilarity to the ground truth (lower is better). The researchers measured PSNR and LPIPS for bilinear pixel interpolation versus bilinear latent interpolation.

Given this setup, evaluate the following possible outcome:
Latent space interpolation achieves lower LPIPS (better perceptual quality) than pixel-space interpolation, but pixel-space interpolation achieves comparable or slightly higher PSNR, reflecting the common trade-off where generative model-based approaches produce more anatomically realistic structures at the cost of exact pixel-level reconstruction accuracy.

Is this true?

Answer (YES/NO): NO